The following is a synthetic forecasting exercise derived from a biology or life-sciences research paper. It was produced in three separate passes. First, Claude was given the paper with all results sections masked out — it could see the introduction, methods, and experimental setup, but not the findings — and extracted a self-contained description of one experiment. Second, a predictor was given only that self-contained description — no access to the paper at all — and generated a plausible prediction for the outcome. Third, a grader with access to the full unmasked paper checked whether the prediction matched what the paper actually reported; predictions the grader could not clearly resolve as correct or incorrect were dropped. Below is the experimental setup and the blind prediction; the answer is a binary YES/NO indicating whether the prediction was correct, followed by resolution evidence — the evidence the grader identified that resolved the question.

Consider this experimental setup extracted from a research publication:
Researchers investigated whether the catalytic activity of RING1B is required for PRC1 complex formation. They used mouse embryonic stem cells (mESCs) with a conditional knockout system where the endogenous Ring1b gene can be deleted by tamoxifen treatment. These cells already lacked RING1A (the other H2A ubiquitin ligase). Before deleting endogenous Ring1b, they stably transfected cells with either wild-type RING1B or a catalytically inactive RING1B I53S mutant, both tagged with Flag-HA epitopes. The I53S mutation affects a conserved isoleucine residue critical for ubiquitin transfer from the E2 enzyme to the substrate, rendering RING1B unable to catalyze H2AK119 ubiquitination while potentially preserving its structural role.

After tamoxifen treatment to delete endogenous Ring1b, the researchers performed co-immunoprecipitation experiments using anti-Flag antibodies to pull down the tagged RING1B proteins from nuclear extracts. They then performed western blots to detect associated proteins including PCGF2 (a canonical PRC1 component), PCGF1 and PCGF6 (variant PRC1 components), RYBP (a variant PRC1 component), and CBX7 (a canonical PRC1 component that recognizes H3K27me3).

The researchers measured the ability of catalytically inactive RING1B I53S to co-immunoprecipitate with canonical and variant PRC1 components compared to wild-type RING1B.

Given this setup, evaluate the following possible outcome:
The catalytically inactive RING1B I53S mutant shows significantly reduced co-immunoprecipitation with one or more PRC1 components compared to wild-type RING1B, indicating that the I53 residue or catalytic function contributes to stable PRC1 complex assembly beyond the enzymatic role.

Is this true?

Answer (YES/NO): NO